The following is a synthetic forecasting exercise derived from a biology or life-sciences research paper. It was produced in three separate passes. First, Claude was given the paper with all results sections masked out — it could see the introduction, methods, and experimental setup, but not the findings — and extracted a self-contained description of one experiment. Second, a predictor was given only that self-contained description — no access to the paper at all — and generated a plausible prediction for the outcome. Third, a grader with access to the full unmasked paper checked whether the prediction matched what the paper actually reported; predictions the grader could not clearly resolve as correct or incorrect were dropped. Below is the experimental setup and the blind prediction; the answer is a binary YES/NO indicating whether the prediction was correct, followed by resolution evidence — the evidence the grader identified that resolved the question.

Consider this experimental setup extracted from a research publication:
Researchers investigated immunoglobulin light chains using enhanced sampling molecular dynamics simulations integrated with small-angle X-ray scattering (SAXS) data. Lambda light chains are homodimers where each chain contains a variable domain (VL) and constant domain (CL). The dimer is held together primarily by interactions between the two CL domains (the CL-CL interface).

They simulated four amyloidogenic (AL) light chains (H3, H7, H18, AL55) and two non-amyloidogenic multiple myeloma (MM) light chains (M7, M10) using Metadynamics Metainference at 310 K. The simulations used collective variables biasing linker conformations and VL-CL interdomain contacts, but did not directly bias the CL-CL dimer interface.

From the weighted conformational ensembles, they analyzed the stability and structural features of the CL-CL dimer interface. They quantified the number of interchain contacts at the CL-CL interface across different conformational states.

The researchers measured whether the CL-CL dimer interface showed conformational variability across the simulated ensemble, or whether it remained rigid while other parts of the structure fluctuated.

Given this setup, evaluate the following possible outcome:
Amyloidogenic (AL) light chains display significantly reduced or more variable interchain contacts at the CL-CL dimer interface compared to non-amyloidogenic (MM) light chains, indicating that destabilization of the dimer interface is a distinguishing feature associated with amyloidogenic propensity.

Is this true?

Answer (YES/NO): YES